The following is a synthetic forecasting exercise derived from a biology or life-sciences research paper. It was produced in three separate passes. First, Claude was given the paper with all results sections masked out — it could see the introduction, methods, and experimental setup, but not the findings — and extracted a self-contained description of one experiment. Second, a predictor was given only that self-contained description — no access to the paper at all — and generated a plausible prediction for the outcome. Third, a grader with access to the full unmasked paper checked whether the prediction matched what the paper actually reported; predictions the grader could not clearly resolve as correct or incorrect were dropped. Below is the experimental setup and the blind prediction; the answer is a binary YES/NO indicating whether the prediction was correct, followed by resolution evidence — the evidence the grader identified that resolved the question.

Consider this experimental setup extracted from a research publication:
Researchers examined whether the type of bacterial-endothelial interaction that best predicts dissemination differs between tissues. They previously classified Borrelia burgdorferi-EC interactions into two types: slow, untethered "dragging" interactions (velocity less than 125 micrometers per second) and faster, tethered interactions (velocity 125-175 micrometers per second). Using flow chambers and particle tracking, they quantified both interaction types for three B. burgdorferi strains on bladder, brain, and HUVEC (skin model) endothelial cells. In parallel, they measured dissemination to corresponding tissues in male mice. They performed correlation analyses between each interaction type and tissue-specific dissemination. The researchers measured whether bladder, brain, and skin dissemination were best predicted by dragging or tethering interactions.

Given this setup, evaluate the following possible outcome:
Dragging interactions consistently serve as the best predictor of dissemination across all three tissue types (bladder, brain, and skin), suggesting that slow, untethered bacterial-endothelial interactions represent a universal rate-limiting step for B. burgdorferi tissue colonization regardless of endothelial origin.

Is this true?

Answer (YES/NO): NO